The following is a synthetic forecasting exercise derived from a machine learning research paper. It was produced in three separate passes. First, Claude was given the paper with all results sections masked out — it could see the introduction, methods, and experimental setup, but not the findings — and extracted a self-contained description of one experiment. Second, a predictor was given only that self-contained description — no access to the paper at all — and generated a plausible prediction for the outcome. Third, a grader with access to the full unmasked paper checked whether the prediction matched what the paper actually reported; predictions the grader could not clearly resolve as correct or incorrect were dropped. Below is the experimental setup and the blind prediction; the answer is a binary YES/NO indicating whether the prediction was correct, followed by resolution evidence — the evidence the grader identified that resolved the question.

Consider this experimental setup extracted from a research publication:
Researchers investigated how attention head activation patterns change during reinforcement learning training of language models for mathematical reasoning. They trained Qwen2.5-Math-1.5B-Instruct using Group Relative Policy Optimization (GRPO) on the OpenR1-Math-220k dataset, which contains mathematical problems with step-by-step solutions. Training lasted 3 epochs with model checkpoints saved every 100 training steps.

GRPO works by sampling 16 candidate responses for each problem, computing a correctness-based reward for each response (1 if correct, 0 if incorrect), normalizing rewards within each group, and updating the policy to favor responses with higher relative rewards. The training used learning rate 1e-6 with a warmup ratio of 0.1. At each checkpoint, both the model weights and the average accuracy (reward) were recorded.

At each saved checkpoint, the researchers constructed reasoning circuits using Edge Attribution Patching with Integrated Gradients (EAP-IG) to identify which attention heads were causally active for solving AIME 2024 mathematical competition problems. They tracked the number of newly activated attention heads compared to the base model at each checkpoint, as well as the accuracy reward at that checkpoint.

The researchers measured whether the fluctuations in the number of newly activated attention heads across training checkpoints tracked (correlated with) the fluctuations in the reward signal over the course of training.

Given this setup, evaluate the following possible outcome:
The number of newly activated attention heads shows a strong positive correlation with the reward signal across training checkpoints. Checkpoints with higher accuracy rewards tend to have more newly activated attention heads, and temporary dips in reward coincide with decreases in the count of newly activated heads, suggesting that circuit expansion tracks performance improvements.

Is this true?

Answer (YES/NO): YES